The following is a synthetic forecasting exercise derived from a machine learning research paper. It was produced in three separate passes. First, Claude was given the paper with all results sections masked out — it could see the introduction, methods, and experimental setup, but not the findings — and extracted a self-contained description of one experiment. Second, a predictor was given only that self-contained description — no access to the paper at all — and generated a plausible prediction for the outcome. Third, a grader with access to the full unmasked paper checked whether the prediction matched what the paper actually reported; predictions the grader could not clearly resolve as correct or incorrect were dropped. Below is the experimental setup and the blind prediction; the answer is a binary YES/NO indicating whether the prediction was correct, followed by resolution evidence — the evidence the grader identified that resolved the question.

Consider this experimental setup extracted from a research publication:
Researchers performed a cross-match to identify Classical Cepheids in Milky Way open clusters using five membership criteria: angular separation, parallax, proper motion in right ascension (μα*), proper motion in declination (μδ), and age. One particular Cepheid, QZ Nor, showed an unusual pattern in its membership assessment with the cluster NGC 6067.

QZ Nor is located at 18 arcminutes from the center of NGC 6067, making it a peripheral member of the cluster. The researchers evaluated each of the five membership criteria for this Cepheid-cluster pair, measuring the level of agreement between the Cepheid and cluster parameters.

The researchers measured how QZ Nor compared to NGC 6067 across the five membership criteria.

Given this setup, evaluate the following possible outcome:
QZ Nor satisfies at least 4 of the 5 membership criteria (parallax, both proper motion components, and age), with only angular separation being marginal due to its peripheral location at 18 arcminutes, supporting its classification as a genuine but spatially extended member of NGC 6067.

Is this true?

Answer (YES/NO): NO